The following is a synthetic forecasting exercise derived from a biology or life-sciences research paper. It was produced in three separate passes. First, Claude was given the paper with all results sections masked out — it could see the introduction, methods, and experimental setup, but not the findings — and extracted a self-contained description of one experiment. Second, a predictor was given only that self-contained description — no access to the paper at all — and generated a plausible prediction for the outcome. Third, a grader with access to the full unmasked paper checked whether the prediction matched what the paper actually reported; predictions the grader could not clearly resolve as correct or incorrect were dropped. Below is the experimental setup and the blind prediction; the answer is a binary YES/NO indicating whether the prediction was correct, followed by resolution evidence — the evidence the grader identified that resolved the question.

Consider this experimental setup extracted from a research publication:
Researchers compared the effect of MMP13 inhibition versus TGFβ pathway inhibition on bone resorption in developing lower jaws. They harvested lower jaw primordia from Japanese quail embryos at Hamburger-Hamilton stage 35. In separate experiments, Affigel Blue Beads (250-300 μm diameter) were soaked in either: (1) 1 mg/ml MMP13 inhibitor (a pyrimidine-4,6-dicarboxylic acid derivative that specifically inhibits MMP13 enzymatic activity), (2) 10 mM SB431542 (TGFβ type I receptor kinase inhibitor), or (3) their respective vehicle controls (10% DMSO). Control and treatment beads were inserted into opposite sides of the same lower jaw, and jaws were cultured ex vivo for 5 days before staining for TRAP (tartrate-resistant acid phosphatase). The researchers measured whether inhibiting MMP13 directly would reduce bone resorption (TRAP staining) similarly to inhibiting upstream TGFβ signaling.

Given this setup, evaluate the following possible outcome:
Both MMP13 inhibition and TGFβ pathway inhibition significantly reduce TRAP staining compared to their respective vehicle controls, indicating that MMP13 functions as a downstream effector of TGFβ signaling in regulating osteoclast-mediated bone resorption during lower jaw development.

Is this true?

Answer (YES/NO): NO